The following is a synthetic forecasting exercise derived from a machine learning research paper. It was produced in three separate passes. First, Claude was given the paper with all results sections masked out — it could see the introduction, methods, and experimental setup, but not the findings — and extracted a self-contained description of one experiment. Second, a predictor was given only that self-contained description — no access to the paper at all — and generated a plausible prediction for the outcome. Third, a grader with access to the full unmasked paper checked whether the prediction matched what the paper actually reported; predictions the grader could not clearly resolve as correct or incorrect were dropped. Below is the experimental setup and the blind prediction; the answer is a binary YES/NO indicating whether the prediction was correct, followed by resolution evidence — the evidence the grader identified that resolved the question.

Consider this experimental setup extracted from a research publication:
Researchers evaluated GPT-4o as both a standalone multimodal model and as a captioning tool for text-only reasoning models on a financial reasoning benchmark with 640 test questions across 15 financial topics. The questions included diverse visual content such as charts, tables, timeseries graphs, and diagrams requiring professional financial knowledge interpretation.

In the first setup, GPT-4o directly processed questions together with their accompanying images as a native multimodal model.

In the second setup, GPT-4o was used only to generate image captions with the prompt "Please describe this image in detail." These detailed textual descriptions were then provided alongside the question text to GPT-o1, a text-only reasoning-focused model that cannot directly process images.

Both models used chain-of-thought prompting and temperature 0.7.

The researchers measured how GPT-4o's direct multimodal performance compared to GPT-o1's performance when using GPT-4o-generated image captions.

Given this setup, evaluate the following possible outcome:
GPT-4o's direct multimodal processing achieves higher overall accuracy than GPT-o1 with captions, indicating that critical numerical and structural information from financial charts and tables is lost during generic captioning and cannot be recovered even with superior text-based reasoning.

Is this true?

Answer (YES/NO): YES